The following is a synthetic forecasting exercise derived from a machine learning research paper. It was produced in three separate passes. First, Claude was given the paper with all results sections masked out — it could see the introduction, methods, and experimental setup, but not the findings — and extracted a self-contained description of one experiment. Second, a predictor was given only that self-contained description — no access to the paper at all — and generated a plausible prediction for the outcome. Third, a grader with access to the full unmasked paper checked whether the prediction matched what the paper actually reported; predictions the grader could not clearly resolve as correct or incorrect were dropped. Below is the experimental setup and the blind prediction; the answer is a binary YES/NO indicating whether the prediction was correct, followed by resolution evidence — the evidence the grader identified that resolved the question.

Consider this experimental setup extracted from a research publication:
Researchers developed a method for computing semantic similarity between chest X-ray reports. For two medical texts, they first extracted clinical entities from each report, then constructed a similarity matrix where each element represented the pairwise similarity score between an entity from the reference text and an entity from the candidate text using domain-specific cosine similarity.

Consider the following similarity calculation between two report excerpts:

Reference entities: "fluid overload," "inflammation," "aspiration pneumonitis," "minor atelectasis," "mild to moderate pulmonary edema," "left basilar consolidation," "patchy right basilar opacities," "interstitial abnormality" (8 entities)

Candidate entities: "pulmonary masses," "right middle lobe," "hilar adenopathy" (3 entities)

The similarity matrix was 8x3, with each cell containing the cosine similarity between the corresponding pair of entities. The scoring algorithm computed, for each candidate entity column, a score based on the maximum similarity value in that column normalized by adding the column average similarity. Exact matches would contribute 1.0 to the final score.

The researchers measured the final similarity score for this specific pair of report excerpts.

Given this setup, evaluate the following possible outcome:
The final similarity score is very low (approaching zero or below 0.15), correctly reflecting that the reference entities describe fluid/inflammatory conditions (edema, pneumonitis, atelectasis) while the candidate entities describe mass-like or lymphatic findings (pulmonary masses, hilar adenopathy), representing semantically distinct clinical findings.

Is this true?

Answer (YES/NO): NO